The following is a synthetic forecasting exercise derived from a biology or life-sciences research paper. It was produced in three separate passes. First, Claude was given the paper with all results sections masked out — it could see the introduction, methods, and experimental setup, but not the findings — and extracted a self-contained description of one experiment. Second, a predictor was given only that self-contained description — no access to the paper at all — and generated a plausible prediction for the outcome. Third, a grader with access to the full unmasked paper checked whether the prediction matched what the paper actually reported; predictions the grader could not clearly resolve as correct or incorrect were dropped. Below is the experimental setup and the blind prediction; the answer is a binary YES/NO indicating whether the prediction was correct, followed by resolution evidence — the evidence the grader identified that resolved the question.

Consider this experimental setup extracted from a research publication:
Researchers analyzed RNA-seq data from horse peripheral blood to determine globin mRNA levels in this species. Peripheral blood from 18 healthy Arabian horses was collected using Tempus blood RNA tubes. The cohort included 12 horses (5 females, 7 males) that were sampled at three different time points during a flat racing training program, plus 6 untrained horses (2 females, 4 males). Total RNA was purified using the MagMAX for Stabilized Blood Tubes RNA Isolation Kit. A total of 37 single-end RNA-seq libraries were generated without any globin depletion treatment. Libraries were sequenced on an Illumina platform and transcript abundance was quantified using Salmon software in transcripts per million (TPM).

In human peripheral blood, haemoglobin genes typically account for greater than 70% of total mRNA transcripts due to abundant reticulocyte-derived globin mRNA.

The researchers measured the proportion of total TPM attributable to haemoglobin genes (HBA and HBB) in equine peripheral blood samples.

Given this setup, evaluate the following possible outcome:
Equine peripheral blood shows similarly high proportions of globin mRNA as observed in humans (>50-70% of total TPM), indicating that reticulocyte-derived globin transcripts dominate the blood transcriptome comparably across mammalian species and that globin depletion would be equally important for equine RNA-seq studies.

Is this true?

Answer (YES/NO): NO